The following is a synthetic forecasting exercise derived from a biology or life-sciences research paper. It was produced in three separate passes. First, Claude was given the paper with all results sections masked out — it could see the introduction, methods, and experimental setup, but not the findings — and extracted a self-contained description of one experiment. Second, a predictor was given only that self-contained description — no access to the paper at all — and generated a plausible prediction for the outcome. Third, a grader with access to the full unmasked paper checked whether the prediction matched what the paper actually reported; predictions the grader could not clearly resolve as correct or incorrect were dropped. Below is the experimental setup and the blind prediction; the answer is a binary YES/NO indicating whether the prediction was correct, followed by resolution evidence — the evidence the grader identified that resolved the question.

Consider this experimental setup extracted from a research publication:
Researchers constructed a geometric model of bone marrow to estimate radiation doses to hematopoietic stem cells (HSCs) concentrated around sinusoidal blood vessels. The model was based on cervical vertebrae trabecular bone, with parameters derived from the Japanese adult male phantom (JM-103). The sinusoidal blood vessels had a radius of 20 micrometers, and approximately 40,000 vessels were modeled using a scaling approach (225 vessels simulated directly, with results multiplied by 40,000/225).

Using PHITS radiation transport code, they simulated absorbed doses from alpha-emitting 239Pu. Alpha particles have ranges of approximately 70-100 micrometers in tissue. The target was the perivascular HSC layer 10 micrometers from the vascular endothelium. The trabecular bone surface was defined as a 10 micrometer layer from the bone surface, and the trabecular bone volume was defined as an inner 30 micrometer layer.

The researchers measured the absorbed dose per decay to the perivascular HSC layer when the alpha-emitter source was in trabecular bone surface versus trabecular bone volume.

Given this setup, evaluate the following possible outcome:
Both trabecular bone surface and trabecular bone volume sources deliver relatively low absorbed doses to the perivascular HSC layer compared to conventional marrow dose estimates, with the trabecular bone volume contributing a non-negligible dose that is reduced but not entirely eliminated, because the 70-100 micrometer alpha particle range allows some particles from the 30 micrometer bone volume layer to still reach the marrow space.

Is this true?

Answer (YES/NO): NO